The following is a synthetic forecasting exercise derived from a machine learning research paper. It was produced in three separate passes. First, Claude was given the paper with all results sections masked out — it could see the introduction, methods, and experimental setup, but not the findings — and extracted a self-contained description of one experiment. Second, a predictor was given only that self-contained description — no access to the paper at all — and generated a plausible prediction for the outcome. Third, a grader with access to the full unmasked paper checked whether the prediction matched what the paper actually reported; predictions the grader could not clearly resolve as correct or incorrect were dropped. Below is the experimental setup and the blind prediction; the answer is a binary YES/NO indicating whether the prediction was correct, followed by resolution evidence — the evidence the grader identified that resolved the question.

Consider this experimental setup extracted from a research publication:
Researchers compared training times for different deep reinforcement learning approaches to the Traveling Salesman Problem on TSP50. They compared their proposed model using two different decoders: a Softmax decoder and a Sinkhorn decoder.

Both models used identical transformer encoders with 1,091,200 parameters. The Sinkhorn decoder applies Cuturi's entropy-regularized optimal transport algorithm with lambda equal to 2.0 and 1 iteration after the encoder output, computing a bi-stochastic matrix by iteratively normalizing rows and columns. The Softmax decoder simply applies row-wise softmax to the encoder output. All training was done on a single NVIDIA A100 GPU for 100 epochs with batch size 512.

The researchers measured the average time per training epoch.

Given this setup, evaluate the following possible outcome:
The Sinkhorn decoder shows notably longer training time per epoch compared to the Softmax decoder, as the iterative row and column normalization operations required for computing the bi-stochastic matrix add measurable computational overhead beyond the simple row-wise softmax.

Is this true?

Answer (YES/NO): NO